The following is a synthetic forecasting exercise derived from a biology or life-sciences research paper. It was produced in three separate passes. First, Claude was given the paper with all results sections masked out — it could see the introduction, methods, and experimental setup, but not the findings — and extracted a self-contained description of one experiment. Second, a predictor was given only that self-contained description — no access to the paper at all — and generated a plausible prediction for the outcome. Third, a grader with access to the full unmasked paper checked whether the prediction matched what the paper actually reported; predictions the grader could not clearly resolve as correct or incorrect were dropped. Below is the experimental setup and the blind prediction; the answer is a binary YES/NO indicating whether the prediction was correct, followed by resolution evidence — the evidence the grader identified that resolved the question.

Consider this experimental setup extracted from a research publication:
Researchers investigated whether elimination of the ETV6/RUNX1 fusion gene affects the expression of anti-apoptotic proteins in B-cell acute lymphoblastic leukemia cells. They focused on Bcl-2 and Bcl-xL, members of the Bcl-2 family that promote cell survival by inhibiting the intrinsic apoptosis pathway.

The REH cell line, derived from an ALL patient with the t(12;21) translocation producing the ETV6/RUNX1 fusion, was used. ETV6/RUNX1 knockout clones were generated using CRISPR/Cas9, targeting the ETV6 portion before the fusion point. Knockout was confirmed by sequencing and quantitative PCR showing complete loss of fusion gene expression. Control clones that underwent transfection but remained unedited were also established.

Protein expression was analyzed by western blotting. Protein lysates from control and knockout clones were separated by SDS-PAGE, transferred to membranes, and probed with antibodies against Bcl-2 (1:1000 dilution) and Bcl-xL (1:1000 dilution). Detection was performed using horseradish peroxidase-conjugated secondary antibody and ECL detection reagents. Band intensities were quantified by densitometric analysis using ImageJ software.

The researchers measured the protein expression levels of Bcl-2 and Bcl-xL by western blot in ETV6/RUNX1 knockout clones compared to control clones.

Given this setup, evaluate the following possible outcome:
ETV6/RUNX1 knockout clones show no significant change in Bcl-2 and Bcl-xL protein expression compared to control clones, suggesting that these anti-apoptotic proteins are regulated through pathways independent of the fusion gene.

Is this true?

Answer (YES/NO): NO